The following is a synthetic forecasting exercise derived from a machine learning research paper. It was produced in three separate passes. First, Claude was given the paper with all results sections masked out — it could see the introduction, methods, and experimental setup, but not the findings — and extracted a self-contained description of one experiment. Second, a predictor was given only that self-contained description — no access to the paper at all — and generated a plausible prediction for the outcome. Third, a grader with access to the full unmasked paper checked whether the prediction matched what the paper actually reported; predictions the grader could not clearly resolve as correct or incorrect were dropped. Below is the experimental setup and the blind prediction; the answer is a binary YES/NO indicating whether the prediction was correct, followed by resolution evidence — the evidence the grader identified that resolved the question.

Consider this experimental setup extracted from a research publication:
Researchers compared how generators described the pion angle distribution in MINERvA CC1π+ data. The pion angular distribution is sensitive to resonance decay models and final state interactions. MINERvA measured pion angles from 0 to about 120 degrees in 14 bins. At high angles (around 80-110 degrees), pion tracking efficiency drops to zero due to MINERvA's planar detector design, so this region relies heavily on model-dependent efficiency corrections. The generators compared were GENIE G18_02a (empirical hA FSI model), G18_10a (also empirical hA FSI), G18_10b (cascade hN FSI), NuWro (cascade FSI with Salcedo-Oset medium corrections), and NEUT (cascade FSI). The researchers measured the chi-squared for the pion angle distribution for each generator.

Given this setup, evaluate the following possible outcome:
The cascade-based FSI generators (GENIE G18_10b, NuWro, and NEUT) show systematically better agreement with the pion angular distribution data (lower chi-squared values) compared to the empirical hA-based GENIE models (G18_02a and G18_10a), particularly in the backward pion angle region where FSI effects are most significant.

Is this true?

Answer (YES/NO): NO